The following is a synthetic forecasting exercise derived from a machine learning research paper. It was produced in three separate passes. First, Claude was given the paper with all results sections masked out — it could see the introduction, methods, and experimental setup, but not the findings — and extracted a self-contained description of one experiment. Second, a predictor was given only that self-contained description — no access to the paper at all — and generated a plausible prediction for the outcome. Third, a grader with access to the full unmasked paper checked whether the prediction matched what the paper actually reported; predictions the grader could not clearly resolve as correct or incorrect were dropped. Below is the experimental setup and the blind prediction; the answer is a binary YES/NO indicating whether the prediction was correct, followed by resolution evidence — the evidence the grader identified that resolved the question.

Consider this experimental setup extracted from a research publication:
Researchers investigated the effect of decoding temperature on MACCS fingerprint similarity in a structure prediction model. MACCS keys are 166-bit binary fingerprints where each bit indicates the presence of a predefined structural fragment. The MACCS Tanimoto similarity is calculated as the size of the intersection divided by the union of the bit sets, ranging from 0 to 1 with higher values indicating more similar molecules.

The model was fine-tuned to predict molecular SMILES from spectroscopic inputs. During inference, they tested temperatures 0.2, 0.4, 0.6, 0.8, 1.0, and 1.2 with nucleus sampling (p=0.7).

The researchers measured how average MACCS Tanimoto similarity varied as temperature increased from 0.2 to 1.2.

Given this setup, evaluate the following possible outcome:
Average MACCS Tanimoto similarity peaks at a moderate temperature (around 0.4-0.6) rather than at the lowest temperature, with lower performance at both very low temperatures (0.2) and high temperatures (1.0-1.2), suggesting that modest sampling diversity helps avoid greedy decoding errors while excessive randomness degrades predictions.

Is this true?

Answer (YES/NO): YES